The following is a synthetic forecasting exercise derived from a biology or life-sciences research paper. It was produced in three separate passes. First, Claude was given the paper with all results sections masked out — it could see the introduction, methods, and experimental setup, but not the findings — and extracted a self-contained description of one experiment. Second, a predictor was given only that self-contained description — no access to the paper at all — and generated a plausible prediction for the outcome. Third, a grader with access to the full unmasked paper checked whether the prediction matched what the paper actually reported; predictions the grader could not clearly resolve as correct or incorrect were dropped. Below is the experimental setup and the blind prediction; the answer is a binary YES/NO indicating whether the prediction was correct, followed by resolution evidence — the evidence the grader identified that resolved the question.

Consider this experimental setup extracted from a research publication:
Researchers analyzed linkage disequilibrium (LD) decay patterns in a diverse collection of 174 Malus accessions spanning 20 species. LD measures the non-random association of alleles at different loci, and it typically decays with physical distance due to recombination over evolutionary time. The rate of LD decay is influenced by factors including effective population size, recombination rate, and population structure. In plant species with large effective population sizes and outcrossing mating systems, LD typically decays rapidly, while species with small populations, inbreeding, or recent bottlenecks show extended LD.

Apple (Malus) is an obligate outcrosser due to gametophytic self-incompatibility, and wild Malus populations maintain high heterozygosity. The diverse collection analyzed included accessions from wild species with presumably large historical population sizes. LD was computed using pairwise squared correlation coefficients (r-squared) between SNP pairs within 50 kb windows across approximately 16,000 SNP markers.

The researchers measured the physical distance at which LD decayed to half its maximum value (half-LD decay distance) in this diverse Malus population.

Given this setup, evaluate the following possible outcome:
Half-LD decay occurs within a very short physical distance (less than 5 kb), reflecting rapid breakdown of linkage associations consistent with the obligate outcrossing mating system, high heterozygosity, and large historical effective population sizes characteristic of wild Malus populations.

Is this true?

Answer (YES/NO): NO